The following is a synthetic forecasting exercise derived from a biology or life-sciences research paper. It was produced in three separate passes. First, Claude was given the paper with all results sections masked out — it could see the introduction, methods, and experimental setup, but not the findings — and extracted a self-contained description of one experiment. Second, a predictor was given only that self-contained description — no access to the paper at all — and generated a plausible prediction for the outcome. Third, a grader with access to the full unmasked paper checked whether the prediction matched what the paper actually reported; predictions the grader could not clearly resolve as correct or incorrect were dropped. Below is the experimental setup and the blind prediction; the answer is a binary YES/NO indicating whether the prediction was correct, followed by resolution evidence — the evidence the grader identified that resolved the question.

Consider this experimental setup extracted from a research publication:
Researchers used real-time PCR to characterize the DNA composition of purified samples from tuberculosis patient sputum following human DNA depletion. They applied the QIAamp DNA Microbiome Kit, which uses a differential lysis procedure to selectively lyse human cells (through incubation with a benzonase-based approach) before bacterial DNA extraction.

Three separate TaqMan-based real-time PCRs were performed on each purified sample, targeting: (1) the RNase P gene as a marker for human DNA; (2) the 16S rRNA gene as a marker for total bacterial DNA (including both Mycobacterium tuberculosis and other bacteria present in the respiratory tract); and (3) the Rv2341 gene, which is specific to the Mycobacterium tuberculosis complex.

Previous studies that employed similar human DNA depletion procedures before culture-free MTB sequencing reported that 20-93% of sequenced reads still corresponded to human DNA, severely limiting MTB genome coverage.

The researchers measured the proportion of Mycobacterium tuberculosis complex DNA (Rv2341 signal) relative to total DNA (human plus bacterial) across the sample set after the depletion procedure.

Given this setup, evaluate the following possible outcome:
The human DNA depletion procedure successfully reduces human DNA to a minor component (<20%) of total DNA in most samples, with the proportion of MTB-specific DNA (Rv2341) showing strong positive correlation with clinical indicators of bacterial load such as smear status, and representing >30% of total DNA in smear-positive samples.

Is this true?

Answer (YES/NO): NO